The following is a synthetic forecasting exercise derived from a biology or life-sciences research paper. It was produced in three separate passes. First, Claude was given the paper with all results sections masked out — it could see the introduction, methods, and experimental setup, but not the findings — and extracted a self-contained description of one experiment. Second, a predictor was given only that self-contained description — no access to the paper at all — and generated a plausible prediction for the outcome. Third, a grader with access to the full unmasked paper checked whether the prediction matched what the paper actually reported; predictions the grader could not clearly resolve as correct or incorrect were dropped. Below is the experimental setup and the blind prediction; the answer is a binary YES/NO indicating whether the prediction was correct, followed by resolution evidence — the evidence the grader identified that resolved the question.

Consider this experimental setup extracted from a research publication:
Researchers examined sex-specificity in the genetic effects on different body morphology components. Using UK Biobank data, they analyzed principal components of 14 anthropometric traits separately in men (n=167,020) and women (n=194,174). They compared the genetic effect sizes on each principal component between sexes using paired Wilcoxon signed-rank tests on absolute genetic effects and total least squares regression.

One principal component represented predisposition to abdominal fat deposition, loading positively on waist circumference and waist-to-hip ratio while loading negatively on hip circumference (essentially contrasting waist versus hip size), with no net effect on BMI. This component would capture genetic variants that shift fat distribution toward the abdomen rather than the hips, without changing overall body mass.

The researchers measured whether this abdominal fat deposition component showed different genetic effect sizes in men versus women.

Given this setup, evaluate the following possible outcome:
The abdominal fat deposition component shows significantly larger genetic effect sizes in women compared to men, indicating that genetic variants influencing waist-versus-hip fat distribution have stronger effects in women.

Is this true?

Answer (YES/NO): YES